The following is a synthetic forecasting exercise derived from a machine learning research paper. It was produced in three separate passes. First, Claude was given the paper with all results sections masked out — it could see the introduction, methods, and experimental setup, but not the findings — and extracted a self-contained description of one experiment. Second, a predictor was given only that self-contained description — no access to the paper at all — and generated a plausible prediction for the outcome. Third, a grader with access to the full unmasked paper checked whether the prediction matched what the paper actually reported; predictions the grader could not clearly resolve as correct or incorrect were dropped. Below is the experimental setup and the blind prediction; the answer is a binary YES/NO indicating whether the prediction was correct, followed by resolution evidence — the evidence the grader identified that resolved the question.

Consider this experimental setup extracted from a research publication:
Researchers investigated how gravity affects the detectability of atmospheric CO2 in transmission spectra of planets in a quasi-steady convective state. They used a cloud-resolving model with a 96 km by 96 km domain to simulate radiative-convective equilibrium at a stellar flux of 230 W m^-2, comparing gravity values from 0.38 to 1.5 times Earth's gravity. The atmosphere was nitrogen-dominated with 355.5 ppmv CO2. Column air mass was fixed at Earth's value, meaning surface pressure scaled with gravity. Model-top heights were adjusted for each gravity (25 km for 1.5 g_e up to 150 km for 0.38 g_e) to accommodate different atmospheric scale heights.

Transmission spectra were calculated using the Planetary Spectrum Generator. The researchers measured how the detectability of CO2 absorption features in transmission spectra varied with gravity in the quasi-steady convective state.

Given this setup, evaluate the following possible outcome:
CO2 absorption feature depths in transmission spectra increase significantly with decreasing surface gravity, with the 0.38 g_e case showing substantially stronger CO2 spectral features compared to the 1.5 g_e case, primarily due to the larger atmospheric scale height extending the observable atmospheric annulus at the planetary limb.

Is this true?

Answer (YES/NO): NO